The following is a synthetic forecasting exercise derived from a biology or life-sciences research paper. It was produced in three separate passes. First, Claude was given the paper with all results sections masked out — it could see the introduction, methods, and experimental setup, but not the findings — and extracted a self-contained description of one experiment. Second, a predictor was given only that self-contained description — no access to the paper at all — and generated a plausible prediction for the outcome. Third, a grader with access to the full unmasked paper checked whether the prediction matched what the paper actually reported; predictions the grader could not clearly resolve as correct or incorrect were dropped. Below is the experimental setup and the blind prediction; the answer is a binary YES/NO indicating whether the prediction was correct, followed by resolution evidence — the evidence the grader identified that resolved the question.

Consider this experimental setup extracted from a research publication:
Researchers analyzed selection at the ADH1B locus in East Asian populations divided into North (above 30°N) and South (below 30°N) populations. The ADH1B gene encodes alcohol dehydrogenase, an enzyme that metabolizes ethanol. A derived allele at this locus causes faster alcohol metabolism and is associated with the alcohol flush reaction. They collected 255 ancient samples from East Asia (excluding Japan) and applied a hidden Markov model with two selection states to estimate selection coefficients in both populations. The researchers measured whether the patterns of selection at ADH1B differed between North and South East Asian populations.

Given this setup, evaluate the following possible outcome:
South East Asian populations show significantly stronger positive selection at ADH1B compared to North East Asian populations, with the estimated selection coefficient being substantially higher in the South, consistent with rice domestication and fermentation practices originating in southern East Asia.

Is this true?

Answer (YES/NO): NO